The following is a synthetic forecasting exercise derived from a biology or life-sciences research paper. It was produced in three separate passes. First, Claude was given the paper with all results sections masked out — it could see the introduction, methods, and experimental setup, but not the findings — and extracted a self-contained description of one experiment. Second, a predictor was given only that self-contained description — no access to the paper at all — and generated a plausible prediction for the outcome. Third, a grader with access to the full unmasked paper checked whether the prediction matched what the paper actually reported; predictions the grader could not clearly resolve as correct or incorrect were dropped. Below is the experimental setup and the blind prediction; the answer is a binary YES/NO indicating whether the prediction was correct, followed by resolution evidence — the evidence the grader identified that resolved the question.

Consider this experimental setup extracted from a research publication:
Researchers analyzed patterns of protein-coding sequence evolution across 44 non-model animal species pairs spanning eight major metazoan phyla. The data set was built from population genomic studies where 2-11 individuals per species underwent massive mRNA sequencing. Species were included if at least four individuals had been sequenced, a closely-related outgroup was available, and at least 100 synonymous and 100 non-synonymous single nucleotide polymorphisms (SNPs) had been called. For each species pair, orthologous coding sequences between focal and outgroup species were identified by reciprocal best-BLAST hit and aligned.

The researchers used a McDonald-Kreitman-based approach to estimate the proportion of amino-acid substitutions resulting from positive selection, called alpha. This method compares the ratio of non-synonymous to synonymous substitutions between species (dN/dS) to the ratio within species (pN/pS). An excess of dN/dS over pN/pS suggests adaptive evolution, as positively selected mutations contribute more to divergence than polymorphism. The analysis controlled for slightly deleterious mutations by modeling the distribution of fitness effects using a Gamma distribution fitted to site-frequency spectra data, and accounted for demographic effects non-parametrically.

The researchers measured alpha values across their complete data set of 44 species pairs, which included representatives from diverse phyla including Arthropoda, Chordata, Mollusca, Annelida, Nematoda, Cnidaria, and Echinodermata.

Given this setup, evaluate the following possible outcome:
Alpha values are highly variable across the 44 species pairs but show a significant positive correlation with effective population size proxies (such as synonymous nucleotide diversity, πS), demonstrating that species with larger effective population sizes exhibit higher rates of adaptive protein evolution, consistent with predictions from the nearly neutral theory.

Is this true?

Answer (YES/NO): NO